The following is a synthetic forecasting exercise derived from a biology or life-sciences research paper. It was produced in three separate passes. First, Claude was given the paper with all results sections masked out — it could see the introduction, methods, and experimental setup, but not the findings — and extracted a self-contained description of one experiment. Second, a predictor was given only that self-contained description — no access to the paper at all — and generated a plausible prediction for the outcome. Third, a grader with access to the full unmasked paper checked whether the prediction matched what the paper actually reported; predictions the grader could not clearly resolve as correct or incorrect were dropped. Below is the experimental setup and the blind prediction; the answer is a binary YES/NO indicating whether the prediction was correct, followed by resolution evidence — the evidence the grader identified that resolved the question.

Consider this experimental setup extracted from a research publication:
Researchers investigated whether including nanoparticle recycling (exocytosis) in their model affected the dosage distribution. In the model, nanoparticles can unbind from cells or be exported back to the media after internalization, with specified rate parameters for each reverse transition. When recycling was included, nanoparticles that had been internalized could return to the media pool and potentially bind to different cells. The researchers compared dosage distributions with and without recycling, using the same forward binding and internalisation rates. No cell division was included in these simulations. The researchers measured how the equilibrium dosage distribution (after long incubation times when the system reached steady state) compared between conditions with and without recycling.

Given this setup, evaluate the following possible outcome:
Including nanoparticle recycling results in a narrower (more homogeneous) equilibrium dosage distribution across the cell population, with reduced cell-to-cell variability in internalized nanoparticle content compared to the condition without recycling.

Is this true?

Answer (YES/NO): NO